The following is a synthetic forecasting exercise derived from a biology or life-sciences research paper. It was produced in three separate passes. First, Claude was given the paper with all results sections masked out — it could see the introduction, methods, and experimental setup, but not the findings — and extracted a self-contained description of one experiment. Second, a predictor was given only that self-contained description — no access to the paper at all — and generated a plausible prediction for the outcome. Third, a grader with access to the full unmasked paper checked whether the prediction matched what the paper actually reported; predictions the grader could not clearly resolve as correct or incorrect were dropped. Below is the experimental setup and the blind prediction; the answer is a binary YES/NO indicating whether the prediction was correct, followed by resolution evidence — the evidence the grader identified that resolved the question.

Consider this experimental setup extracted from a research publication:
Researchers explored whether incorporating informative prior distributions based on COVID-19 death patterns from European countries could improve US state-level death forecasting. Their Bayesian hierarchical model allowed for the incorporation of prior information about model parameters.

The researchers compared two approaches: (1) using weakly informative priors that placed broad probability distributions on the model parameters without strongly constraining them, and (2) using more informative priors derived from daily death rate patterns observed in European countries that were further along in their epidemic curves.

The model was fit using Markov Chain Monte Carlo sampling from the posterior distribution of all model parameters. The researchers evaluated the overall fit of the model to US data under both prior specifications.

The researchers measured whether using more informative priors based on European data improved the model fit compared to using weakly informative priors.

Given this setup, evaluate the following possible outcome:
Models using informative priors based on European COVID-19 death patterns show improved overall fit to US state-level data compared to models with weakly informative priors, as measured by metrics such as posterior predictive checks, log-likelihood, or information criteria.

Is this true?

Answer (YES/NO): NO